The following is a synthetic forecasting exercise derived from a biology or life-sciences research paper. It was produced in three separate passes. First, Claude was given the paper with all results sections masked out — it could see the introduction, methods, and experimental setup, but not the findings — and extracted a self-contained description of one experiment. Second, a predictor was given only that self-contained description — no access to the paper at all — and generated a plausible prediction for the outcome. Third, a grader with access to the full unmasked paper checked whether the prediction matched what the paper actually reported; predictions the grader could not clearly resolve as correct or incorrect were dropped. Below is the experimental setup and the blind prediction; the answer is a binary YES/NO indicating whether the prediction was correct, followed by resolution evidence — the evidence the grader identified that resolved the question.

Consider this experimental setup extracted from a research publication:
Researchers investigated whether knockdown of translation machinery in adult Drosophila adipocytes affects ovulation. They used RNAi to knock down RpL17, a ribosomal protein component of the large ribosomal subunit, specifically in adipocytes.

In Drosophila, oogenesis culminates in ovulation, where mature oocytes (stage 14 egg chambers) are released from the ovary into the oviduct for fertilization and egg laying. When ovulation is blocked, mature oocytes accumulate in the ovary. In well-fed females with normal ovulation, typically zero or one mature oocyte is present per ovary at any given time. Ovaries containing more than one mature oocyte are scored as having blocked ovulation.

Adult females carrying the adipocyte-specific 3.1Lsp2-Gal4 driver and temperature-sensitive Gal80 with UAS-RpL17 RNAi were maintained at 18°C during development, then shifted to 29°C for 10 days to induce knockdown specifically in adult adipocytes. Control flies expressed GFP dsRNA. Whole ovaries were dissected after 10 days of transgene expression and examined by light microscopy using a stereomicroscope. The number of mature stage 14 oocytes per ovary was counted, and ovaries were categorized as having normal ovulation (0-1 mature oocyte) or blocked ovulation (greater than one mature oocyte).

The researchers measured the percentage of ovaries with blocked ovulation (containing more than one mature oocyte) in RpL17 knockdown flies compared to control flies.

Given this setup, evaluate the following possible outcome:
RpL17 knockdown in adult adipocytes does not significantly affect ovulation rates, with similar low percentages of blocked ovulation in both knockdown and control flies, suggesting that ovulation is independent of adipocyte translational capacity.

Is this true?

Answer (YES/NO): NO